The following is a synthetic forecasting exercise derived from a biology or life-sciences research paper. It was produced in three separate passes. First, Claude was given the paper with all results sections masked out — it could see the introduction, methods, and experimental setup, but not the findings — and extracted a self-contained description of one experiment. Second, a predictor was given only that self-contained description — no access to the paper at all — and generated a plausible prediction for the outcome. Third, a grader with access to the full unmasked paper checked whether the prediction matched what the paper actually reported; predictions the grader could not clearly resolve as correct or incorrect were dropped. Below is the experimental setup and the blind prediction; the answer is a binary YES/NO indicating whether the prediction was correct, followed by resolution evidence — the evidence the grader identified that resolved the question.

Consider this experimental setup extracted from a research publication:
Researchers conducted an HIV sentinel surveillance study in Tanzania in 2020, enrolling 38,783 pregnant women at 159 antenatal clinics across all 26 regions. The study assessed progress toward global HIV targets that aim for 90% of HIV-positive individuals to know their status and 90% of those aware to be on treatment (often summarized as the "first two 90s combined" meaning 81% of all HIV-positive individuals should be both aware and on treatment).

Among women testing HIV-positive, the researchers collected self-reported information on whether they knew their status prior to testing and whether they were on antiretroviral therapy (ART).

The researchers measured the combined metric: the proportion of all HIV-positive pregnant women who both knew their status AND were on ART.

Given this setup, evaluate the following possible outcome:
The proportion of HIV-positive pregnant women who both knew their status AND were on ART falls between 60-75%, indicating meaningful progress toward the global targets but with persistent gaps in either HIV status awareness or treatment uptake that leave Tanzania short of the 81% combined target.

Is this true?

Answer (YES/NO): YES